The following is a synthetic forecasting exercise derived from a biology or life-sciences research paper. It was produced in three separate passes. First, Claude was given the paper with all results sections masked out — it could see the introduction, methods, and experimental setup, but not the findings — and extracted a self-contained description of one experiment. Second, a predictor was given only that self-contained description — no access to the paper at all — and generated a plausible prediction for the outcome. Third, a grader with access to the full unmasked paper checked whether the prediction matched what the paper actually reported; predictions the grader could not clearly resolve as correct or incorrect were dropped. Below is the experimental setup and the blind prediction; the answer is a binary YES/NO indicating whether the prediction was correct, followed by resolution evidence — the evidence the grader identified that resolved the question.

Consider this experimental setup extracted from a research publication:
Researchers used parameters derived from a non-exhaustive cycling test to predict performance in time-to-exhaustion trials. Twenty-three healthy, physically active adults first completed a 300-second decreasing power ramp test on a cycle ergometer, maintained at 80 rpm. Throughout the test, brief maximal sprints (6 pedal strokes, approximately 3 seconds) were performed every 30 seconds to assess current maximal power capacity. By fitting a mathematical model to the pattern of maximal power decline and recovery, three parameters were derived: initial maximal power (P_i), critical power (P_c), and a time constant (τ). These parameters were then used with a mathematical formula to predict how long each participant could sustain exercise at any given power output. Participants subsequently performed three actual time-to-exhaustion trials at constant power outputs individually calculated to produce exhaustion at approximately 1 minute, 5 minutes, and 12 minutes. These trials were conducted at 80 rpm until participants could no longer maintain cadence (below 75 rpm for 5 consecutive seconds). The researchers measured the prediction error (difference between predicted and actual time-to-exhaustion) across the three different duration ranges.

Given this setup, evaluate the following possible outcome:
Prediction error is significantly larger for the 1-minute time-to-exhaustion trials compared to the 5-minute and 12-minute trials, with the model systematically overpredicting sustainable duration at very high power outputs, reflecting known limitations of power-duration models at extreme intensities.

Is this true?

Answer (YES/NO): NO